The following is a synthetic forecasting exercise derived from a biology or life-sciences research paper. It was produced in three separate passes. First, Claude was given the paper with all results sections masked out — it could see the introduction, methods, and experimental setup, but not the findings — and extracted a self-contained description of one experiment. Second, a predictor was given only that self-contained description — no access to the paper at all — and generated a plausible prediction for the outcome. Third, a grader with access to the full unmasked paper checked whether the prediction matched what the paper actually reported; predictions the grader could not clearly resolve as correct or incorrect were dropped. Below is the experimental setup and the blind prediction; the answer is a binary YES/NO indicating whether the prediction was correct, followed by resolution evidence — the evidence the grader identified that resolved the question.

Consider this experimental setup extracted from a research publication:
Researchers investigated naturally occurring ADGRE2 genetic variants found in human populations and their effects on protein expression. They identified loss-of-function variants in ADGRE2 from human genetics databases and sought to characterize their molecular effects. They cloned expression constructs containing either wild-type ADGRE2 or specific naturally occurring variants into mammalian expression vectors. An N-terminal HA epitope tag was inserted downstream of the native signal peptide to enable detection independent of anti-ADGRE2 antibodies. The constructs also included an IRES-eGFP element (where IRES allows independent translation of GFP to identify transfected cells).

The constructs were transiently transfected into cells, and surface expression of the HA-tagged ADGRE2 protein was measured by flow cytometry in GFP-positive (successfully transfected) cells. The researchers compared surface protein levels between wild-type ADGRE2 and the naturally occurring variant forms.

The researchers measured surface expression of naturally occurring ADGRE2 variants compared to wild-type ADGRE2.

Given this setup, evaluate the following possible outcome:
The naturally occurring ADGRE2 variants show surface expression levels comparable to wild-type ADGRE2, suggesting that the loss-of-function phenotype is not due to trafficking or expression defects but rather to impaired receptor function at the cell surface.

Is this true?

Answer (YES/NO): NO